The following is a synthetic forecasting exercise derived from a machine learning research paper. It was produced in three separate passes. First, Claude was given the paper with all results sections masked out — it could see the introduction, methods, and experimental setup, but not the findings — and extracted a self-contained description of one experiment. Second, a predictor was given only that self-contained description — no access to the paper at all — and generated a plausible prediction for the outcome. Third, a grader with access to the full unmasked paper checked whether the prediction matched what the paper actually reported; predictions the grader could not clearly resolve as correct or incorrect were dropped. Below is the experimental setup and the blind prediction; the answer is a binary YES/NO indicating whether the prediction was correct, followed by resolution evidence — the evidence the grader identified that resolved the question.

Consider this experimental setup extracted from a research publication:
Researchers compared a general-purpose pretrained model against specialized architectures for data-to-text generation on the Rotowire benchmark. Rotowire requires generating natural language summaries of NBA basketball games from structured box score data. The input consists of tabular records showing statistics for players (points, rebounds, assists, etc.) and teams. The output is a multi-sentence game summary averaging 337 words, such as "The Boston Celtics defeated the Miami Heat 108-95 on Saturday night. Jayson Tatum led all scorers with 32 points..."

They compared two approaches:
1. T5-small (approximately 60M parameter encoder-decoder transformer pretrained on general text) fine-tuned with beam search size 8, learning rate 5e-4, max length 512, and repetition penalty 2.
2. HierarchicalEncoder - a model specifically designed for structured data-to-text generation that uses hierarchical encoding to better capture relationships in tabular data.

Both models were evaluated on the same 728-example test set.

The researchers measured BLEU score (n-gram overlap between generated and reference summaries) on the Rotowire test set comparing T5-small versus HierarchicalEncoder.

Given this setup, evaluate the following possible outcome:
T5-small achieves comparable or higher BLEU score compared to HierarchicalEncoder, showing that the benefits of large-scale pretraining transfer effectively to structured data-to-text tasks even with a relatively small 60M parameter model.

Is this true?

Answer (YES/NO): YES